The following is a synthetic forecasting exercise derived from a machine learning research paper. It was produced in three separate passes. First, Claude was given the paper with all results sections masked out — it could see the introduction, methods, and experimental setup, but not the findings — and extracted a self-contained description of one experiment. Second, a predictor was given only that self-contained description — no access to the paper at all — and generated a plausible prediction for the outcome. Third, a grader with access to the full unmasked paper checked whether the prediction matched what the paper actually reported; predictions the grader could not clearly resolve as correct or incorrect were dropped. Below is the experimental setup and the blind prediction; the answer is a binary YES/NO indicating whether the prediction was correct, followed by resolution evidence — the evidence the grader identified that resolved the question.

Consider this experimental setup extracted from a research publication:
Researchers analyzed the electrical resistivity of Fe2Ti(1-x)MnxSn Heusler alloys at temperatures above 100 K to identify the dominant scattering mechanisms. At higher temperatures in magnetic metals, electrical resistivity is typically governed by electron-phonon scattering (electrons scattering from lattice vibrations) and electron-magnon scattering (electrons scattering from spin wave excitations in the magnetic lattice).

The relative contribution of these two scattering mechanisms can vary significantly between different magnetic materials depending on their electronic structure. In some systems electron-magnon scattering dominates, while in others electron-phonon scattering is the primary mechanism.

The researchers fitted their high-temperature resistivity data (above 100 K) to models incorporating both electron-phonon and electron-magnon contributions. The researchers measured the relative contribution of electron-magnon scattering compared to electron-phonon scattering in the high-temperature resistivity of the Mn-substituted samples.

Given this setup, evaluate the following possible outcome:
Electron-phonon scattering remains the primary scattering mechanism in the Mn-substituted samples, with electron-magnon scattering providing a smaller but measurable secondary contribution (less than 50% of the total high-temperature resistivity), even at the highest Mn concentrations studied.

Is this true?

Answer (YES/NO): YES